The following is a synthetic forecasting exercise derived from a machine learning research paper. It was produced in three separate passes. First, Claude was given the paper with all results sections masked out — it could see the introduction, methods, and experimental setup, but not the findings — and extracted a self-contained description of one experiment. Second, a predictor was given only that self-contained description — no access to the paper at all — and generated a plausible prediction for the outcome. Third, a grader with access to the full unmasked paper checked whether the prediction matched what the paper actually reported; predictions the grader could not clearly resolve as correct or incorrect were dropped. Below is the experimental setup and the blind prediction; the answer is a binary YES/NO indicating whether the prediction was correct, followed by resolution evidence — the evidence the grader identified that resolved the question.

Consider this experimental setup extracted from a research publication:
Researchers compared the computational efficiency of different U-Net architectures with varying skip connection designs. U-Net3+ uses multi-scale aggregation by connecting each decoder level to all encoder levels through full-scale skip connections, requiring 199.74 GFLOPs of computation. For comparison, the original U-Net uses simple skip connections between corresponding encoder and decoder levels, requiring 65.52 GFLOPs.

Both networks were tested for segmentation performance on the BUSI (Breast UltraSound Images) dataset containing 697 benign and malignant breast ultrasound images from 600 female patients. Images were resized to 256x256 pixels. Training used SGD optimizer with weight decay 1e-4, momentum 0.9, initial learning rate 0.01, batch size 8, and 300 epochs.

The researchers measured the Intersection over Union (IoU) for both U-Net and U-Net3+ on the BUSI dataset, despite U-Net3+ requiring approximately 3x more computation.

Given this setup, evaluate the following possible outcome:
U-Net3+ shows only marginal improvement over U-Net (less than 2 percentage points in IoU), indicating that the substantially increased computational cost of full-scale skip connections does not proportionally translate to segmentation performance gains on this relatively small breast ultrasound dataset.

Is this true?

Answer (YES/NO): NO